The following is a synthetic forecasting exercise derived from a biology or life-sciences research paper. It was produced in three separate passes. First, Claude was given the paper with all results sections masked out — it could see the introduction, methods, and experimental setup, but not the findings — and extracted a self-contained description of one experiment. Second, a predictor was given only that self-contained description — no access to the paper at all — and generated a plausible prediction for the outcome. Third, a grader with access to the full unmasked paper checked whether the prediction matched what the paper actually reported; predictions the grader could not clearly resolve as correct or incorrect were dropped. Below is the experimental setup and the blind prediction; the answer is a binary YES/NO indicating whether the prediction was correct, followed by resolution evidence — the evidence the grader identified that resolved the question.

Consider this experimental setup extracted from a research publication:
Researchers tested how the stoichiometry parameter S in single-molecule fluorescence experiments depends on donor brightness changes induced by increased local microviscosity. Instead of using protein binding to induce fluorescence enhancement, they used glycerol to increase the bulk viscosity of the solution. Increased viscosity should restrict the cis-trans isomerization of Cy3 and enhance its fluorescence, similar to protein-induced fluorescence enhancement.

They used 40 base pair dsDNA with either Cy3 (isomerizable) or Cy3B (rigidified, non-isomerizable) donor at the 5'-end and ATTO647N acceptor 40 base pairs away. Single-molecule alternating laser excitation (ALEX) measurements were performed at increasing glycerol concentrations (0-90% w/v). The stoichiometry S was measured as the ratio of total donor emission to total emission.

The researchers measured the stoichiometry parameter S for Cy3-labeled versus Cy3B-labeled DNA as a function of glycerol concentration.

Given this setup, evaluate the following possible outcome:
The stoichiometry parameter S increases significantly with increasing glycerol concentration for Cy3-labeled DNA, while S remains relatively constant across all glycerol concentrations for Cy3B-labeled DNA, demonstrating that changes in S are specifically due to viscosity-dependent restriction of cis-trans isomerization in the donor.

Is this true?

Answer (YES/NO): YES